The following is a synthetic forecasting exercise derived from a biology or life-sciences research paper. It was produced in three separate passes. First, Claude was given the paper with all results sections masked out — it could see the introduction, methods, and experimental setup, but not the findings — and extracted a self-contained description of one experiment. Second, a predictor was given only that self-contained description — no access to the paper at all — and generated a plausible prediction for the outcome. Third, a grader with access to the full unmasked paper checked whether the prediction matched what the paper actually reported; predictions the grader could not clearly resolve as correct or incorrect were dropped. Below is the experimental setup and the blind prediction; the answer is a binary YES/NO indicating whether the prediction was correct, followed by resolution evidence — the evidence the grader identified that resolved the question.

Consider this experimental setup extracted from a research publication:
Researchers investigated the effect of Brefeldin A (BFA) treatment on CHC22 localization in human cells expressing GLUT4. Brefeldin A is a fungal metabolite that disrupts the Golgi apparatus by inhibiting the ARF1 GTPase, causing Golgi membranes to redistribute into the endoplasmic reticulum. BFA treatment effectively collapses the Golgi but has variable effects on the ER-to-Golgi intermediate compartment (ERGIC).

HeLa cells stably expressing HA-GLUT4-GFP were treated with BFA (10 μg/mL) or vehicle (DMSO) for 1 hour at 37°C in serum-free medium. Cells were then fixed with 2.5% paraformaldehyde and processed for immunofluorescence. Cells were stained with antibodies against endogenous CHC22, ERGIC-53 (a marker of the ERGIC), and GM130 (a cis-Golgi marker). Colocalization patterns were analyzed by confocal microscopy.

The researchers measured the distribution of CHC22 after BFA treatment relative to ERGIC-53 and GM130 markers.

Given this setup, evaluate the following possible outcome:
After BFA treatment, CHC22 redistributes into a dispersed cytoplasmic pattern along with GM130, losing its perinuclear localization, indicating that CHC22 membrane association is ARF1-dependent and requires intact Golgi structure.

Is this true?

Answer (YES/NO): NO